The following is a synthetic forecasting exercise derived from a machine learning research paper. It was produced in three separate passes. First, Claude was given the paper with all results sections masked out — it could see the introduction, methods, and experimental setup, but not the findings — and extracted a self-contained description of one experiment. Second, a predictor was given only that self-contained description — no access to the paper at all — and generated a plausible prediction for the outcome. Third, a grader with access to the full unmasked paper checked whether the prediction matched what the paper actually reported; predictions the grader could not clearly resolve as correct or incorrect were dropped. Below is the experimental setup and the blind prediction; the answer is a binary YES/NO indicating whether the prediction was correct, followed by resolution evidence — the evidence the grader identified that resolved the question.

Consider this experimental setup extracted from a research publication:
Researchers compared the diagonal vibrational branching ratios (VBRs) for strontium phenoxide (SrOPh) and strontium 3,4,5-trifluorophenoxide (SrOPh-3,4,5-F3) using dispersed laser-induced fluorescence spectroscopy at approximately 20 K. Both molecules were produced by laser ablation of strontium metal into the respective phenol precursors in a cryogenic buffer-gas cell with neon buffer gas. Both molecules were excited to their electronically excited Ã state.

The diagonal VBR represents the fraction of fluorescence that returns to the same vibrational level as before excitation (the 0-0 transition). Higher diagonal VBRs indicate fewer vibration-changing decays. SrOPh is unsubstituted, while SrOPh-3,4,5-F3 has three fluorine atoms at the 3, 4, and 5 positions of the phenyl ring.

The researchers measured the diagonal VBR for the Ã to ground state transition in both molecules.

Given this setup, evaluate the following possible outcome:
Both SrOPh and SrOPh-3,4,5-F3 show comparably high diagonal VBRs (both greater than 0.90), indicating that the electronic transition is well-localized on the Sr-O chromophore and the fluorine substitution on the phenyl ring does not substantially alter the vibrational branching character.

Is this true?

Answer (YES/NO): NO